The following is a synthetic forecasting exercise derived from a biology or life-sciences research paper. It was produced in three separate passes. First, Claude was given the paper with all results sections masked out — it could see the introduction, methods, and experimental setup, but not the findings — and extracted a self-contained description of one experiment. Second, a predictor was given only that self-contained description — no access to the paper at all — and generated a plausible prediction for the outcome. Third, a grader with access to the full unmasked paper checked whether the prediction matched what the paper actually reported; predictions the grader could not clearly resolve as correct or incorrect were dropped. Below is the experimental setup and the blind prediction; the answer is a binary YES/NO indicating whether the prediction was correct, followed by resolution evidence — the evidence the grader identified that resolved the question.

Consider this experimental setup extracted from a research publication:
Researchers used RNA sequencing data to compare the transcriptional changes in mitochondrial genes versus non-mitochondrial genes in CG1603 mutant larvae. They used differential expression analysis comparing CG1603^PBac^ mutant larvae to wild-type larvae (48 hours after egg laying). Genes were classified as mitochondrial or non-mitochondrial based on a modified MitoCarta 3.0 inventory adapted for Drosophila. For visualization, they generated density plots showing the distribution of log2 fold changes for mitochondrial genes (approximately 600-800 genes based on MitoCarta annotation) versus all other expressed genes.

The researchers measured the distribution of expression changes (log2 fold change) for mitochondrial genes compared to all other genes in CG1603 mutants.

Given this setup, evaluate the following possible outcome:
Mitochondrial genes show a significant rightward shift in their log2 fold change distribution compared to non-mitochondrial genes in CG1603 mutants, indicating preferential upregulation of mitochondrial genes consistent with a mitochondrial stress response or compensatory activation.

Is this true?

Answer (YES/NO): NO